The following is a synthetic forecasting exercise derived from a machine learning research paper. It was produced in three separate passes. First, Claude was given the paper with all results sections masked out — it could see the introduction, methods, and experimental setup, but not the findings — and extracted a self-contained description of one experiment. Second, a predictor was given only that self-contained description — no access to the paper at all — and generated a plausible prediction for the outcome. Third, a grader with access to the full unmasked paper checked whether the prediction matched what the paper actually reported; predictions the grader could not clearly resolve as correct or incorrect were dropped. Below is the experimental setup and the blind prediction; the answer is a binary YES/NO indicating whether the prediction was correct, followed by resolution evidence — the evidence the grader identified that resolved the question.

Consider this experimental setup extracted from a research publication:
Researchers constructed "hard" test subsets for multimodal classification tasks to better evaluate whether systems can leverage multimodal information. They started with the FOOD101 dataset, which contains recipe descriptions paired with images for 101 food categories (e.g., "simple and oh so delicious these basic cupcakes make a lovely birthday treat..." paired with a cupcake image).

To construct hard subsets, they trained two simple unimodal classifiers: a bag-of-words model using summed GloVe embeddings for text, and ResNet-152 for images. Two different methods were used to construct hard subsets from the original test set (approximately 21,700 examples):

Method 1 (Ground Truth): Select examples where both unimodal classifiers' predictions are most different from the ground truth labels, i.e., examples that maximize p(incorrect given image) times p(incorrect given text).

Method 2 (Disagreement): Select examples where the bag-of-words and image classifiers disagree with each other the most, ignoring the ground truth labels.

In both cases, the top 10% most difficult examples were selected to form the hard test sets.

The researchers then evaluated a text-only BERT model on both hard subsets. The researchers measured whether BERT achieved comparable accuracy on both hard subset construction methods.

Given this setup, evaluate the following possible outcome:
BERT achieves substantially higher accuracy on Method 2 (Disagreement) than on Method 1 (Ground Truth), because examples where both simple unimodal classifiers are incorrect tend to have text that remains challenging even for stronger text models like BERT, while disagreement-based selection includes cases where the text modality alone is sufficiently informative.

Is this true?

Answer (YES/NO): NO